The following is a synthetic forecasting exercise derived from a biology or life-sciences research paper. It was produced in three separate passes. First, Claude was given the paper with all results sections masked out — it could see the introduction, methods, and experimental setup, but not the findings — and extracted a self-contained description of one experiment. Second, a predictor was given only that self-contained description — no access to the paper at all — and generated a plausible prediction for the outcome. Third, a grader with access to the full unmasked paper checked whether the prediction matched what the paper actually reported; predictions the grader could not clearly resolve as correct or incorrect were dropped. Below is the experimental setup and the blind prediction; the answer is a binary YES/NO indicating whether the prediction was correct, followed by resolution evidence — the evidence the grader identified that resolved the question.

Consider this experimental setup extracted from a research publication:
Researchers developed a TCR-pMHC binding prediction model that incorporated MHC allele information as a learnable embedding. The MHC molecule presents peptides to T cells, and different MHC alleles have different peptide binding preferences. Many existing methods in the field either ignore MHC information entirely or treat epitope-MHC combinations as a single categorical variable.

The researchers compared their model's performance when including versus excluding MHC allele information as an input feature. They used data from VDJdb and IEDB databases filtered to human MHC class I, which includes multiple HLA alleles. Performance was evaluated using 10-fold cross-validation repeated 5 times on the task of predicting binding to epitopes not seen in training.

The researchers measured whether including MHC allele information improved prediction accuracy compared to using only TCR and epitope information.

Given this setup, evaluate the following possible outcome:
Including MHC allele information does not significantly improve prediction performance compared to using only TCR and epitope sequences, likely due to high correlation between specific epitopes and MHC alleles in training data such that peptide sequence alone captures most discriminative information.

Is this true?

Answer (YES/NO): NO